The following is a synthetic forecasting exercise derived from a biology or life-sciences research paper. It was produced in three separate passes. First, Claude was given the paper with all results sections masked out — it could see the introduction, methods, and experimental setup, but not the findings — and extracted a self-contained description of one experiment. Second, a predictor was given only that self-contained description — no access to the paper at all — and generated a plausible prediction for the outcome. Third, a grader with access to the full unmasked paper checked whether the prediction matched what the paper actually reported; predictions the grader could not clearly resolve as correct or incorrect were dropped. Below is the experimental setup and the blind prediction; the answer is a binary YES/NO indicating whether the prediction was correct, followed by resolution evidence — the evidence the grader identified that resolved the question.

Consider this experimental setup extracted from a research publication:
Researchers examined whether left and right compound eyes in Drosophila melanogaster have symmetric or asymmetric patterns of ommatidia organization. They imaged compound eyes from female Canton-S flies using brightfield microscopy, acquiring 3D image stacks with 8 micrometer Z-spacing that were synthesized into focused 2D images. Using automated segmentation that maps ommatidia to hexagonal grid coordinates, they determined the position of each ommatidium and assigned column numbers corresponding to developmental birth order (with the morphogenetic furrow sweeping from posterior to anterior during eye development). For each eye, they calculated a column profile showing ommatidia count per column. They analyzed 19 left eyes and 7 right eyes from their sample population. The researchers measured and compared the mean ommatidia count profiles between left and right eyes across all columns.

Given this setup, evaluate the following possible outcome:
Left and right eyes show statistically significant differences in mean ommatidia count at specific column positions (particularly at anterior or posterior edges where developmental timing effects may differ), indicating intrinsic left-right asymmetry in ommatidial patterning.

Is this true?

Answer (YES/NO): NO